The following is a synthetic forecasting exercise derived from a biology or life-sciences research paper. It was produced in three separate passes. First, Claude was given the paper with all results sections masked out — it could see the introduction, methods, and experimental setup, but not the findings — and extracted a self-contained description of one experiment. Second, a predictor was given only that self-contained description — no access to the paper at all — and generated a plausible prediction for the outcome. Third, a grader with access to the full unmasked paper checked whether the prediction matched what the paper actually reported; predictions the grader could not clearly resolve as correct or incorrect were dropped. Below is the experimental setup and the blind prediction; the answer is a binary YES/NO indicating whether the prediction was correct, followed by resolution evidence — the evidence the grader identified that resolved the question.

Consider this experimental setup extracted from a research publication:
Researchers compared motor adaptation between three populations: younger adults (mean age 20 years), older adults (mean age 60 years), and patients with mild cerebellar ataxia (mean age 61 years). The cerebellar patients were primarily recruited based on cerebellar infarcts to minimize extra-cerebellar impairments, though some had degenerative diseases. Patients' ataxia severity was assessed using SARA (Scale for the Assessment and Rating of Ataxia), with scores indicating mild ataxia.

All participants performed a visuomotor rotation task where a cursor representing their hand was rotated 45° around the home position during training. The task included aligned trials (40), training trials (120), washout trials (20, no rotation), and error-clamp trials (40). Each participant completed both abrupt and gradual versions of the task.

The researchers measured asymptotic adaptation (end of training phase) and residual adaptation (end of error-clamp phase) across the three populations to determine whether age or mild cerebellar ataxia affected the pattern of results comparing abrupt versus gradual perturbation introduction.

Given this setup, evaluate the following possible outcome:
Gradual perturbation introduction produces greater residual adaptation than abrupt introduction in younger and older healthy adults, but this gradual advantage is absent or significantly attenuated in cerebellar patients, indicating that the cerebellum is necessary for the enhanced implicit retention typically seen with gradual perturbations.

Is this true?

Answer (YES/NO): NO